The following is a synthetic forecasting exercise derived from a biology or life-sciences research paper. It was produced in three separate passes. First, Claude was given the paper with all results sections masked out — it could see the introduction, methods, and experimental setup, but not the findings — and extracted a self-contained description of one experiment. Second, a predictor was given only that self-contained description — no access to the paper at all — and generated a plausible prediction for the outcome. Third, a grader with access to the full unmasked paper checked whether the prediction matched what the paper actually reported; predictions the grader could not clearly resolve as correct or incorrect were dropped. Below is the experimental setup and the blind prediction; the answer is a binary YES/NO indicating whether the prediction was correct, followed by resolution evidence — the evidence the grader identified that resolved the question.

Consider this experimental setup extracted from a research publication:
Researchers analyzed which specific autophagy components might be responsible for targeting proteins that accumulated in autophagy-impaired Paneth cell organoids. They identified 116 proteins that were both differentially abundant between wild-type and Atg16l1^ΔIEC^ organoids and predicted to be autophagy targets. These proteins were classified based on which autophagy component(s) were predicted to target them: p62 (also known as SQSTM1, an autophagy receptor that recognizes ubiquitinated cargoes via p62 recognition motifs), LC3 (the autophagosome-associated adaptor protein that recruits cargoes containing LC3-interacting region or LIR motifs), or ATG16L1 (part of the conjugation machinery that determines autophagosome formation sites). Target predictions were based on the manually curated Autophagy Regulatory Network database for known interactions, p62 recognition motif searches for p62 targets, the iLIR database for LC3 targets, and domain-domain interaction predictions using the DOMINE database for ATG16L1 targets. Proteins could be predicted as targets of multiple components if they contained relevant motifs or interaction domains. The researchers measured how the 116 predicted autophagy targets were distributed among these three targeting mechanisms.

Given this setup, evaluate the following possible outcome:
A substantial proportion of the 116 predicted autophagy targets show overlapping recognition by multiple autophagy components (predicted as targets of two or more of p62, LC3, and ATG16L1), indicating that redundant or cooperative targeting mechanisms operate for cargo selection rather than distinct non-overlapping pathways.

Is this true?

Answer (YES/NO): NO